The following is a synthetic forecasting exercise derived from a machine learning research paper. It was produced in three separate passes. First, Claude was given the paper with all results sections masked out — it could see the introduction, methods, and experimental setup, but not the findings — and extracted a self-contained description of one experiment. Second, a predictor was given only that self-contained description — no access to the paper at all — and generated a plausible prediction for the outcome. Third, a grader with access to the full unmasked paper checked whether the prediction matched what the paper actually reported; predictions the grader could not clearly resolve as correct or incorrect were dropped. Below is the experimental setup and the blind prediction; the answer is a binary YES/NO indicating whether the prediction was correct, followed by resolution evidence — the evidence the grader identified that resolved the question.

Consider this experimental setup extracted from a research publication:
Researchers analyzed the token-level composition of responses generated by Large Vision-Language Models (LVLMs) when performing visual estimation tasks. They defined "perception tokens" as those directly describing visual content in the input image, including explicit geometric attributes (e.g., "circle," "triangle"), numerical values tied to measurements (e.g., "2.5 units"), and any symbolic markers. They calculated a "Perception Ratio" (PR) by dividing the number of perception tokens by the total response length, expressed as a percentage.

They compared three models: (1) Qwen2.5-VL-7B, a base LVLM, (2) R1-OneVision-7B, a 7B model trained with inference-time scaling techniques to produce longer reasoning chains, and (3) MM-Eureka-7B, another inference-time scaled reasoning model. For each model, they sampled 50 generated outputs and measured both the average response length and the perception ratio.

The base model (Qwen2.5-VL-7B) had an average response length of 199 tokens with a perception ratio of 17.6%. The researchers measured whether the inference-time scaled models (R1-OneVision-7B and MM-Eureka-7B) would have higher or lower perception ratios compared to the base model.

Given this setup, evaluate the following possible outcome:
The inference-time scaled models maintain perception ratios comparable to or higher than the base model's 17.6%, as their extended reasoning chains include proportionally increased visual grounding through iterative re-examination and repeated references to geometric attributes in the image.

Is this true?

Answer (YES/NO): NO